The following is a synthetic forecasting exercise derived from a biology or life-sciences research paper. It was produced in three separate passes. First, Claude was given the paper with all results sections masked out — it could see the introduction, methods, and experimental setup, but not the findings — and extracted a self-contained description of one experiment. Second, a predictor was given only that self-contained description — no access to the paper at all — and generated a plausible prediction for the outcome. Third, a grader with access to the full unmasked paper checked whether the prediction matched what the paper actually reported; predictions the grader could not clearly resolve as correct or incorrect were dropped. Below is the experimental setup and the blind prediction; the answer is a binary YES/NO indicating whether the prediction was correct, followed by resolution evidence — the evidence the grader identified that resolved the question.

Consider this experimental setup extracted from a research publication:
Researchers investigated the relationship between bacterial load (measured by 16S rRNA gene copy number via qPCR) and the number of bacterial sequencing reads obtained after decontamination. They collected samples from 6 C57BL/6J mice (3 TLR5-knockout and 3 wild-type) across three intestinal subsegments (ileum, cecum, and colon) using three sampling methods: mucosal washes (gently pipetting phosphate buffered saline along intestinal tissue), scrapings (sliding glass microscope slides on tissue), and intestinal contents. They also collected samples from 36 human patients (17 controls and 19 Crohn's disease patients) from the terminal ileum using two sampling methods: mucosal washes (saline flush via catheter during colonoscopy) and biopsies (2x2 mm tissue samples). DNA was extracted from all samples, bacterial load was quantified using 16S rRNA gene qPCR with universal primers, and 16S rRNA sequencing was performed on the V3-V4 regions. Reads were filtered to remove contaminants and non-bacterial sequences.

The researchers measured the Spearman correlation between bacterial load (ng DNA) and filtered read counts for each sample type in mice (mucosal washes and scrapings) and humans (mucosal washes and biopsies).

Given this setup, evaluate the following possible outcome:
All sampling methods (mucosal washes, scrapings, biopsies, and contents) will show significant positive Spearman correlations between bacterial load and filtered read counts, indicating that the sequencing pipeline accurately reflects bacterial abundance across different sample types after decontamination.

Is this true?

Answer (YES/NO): NO